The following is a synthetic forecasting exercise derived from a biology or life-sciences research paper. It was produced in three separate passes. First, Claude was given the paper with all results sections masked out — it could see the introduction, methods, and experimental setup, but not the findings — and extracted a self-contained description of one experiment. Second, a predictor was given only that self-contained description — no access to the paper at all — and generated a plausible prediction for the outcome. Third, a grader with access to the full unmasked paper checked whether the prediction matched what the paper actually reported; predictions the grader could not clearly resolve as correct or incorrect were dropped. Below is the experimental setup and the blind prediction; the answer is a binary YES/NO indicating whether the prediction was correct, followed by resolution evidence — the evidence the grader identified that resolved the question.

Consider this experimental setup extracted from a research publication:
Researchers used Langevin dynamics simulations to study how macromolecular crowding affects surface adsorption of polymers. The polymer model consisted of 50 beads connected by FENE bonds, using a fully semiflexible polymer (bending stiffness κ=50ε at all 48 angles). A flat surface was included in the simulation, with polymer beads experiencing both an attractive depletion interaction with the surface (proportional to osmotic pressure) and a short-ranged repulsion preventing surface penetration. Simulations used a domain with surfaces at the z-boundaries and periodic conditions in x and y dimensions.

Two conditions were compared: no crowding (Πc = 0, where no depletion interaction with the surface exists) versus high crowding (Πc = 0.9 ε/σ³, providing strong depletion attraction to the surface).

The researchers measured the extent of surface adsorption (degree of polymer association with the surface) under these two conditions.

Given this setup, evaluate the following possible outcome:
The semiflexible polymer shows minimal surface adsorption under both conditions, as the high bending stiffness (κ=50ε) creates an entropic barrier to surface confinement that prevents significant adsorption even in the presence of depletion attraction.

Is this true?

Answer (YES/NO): NO